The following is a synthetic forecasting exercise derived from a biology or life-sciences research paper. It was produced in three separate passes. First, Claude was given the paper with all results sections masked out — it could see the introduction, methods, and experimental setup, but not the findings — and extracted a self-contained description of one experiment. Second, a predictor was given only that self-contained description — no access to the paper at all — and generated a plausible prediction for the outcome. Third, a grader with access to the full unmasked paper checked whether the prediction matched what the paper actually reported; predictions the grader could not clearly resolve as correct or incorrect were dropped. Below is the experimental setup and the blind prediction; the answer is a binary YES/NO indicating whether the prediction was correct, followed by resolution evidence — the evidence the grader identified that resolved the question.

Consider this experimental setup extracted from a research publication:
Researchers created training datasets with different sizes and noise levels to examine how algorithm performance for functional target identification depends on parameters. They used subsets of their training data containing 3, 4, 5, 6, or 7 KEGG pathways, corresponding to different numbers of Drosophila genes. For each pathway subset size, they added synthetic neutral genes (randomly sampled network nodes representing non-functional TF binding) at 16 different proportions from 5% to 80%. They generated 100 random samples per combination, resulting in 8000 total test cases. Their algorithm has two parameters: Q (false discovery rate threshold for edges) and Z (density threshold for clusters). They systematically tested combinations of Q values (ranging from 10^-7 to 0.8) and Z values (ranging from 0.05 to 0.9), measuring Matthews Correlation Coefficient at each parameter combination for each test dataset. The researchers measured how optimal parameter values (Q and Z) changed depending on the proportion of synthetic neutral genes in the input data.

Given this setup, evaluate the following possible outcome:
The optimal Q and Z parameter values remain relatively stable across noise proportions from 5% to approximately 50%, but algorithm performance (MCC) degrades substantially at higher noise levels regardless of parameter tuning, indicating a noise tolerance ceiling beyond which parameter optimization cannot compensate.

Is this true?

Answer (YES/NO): NO